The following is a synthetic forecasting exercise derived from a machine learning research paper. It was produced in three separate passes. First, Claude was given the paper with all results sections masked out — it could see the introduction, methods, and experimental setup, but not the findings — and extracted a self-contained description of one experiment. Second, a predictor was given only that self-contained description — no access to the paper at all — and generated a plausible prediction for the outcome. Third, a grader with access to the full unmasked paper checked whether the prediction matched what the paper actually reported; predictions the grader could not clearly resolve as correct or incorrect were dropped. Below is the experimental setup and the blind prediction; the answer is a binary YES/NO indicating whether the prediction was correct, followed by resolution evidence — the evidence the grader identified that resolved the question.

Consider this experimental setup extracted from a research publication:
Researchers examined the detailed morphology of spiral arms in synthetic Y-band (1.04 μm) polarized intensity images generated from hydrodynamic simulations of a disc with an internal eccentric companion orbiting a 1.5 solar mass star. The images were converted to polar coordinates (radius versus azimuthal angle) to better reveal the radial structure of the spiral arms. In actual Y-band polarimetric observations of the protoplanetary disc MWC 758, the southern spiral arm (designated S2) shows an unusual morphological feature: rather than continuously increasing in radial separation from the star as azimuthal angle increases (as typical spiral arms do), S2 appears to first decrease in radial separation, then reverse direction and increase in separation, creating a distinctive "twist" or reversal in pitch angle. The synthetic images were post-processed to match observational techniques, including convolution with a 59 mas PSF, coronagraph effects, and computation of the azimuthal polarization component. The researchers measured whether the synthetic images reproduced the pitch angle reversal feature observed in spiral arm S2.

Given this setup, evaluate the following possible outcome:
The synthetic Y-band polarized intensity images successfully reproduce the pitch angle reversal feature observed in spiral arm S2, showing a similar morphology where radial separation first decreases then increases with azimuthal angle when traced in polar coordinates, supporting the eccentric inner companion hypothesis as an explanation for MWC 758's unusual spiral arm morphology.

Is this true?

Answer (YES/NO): YES